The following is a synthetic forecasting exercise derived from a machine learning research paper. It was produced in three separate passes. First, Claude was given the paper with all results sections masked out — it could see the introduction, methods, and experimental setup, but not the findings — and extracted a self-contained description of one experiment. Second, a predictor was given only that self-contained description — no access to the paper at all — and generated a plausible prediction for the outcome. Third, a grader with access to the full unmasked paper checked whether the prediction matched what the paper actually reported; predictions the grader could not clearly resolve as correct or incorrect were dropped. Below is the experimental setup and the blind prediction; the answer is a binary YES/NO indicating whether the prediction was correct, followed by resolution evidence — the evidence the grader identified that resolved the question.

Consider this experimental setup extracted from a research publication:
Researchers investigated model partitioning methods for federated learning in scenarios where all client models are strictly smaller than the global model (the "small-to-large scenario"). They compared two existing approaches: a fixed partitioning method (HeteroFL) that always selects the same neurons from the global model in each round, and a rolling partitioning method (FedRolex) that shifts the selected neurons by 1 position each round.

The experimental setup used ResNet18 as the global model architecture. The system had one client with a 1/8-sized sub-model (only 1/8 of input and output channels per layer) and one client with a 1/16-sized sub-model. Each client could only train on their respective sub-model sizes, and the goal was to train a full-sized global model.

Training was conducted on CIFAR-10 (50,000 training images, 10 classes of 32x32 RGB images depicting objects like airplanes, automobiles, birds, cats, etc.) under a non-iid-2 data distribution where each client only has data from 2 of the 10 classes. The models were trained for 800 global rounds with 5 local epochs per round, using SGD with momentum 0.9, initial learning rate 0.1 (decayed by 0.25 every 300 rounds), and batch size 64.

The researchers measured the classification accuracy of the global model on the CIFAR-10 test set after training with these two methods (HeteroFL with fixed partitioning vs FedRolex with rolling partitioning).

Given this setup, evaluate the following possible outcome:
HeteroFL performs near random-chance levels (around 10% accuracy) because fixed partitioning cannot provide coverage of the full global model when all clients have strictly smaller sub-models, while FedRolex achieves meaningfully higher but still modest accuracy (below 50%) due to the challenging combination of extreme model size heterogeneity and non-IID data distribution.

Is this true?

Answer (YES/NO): NO